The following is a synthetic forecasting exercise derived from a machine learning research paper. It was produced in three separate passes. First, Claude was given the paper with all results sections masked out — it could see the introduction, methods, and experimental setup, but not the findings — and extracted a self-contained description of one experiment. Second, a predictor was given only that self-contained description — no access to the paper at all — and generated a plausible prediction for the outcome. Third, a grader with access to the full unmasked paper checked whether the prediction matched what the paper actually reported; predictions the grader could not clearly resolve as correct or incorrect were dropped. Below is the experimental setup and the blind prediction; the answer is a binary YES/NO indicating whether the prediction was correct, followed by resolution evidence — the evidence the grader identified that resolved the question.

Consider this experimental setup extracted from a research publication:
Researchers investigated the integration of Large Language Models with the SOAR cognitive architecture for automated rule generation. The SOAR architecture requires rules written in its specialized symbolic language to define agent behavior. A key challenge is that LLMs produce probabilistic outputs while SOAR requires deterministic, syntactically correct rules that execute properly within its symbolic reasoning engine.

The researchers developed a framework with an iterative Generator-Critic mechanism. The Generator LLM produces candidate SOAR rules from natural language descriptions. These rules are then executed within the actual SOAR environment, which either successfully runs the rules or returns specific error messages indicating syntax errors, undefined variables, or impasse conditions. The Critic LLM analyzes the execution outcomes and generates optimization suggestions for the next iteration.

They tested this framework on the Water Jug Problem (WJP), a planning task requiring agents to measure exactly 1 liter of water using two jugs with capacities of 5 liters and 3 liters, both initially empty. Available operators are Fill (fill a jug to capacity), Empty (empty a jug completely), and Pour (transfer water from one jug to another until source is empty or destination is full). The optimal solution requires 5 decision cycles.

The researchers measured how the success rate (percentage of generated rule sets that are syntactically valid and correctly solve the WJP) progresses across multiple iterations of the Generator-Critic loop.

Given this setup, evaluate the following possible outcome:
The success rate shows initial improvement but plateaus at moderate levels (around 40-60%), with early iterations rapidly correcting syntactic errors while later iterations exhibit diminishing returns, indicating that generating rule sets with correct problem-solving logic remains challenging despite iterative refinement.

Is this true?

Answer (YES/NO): NO